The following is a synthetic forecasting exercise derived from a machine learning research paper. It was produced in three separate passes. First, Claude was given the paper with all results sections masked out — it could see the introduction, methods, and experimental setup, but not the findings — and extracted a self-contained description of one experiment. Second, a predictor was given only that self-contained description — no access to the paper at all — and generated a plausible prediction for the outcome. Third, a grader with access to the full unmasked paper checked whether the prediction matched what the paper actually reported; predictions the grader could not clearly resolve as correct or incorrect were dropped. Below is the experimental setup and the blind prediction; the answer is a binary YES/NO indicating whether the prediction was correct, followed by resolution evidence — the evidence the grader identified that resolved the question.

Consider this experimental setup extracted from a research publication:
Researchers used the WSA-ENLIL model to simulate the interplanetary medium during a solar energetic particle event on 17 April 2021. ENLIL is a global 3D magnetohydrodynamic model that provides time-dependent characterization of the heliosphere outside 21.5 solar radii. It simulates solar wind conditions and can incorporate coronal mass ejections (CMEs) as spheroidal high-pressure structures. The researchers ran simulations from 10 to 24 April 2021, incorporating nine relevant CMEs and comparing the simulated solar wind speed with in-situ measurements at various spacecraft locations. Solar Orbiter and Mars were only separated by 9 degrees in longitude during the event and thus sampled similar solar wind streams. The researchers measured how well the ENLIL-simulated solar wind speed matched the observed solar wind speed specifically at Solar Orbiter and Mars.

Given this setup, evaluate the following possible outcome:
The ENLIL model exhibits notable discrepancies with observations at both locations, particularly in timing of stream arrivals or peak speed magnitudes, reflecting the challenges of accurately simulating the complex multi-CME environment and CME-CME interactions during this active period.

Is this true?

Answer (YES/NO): NO